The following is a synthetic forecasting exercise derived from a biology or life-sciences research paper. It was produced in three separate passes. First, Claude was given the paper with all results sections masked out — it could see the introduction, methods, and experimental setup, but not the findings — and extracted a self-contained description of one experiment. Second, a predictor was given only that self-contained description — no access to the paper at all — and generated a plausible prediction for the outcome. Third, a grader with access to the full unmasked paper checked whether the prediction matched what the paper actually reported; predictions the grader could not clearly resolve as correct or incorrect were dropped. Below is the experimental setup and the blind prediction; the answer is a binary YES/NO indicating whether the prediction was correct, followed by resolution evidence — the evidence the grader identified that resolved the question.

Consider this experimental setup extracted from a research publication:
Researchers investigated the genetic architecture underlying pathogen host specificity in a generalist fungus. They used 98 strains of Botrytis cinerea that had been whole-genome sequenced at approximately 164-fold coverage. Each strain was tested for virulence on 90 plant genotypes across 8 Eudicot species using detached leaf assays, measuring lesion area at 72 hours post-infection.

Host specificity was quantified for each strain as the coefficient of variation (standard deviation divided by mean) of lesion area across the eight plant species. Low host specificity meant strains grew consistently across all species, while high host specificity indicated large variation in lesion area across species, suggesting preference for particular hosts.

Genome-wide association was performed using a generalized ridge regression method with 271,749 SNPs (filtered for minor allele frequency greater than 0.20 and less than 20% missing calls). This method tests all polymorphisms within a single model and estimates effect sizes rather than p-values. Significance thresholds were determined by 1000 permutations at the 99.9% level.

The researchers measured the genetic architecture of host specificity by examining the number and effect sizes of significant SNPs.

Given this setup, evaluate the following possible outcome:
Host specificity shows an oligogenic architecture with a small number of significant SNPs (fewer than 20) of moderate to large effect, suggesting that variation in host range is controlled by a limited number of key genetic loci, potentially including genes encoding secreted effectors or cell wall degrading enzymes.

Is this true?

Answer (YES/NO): NO